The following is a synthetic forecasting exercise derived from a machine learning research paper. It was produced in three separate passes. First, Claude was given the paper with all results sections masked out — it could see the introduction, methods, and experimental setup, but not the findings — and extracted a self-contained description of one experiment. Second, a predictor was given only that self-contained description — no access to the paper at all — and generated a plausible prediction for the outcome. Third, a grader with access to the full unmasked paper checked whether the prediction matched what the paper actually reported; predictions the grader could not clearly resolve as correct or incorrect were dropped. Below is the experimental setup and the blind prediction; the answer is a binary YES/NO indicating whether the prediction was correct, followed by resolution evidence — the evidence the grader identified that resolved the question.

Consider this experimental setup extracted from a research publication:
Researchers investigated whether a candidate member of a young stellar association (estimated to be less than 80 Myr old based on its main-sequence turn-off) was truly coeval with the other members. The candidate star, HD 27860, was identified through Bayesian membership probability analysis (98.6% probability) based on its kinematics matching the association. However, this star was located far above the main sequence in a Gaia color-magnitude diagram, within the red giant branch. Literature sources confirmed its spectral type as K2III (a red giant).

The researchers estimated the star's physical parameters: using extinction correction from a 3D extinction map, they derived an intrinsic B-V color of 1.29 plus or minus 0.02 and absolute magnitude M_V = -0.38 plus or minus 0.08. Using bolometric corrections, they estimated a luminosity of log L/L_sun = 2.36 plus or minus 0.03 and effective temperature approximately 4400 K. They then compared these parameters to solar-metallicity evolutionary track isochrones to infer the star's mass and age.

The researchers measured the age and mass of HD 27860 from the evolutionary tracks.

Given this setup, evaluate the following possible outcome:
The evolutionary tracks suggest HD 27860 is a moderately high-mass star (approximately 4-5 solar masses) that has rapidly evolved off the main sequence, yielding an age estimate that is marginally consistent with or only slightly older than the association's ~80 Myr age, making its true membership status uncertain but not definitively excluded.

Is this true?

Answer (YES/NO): NO